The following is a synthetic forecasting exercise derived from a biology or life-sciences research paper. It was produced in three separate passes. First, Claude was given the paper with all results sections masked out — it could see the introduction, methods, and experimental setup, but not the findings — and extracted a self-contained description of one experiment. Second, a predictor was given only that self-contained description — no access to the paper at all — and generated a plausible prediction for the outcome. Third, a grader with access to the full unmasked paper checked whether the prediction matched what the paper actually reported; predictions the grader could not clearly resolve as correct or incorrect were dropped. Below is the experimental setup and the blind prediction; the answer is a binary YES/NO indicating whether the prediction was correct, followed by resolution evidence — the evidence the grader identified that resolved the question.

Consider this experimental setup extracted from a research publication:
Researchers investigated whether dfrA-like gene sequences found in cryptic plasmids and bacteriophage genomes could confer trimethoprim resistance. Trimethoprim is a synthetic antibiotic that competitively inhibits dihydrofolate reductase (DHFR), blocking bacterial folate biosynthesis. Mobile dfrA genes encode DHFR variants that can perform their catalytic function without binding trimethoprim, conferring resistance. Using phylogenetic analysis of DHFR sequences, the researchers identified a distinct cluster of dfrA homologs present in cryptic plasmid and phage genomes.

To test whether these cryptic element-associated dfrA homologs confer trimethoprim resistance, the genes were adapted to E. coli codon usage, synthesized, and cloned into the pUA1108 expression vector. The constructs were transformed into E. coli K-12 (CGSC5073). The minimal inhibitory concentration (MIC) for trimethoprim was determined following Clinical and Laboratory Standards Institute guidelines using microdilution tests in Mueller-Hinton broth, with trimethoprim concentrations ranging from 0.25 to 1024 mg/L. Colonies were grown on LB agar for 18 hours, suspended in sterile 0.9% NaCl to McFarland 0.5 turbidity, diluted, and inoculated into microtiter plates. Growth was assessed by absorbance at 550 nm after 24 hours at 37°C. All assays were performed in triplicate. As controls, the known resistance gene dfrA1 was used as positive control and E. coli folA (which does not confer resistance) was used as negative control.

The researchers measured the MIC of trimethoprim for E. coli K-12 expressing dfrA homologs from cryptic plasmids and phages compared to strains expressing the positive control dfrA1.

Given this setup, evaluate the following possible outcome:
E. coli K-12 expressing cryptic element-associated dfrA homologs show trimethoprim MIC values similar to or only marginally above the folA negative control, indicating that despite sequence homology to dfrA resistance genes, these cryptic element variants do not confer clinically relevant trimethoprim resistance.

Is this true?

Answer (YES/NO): YES